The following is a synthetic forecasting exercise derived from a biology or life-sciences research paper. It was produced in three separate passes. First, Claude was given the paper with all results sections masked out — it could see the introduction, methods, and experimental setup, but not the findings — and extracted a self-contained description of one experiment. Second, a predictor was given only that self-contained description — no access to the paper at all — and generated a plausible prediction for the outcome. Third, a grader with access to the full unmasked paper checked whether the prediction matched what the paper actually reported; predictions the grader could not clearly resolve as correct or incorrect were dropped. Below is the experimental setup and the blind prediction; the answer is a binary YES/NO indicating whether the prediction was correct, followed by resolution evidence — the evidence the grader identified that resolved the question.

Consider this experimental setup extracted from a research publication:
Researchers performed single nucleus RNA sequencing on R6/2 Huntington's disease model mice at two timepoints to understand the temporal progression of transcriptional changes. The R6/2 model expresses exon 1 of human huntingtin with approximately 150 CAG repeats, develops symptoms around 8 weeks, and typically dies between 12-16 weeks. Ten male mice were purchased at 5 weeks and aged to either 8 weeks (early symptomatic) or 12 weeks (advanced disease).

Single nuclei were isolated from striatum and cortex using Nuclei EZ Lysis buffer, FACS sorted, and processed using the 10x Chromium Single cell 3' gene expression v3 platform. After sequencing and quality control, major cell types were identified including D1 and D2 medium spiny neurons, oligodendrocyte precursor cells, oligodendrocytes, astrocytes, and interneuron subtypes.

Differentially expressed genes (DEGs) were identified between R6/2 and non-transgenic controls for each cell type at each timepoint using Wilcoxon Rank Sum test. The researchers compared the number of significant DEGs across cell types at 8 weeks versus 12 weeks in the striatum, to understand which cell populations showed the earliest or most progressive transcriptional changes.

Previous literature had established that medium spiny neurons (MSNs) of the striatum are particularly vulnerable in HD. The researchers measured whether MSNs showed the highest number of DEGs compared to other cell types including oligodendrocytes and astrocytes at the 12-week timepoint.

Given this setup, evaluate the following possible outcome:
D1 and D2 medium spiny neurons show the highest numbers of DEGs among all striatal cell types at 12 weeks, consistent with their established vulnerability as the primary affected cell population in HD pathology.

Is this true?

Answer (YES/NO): NO